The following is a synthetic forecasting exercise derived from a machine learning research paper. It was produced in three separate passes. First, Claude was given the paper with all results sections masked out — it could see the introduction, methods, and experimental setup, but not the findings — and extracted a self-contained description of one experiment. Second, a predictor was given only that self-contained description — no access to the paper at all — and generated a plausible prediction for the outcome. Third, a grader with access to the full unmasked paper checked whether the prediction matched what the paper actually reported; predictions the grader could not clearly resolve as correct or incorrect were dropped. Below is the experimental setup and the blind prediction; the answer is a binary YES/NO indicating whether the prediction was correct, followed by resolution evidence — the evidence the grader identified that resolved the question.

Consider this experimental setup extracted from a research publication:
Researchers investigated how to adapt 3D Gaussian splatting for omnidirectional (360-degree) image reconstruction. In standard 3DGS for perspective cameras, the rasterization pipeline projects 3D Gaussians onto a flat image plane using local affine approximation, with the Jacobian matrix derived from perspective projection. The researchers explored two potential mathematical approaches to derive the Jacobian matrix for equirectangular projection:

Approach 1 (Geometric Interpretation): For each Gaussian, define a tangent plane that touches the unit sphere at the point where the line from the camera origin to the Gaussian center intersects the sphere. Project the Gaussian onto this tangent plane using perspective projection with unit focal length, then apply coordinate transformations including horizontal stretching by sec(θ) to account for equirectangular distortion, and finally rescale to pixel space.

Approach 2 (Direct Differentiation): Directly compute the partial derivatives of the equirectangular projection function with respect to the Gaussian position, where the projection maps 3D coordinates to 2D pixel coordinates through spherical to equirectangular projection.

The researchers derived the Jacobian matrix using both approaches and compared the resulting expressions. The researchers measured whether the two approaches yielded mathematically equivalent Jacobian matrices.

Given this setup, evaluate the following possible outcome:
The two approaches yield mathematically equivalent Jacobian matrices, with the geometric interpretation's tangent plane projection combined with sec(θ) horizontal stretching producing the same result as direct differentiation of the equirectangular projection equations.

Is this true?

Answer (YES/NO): YES